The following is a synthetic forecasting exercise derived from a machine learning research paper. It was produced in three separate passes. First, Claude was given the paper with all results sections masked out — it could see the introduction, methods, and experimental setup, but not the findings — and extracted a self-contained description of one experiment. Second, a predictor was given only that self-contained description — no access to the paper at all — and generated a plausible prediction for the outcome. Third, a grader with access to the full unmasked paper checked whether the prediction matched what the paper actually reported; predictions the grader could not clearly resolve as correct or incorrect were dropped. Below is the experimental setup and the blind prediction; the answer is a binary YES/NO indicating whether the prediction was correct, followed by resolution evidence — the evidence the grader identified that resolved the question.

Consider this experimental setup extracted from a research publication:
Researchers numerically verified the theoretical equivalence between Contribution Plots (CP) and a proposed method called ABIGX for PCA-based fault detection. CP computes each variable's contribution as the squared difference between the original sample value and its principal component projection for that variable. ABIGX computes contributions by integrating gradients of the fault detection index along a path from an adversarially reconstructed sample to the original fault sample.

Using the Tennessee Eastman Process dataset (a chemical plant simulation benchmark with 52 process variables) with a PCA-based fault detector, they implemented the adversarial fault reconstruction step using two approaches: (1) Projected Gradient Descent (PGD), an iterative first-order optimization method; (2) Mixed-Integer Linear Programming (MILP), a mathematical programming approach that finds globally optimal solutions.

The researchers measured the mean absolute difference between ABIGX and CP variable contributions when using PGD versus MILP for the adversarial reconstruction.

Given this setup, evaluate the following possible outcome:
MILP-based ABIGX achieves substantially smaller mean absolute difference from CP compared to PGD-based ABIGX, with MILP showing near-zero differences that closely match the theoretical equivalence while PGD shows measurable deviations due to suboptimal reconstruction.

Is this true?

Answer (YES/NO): NO